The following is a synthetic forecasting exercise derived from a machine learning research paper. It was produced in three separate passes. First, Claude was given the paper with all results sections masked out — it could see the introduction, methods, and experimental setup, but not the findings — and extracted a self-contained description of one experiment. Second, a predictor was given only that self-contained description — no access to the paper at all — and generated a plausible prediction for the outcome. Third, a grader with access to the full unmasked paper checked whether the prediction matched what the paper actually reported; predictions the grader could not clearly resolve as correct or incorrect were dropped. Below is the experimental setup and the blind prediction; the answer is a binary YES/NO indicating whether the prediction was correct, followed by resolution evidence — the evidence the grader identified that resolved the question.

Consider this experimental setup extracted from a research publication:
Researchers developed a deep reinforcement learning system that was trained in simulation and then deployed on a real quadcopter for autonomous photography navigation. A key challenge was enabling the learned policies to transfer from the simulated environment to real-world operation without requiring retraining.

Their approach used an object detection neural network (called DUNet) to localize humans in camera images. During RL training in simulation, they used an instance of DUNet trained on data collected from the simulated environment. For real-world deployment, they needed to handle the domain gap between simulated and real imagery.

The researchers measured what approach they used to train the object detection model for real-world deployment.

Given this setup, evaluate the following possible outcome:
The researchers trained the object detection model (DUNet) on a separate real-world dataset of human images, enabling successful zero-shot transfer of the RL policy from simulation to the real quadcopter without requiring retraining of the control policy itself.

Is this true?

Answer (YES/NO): YES